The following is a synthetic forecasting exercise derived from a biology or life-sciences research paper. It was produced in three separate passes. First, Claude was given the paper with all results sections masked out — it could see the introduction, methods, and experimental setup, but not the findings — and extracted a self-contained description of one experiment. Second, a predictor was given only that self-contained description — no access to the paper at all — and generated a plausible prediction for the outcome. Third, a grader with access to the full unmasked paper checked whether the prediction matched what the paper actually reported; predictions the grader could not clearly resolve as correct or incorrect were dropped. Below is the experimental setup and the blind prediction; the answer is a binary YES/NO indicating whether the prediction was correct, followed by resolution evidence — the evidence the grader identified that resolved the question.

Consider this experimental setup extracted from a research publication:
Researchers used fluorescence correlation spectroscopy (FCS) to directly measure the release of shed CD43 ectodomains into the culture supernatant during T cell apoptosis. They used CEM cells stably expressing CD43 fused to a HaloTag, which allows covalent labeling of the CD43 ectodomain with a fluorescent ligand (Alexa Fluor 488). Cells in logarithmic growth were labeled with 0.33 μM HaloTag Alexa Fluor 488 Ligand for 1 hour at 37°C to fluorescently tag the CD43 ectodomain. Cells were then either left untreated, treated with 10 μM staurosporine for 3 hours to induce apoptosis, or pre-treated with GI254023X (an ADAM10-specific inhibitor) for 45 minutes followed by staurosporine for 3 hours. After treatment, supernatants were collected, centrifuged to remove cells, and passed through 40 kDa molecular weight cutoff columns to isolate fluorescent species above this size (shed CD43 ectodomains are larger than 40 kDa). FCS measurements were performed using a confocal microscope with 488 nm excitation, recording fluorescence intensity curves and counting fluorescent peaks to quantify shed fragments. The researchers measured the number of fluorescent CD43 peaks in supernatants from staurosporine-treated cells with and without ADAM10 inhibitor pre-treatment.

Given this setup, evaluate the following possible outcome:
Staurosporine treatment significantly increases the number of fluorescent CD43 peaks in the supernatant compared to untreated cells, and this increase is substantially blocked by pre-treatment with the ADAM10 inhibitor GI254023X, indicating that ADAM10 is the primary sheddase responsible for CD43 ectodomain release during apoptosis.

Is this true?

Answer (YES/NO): YES